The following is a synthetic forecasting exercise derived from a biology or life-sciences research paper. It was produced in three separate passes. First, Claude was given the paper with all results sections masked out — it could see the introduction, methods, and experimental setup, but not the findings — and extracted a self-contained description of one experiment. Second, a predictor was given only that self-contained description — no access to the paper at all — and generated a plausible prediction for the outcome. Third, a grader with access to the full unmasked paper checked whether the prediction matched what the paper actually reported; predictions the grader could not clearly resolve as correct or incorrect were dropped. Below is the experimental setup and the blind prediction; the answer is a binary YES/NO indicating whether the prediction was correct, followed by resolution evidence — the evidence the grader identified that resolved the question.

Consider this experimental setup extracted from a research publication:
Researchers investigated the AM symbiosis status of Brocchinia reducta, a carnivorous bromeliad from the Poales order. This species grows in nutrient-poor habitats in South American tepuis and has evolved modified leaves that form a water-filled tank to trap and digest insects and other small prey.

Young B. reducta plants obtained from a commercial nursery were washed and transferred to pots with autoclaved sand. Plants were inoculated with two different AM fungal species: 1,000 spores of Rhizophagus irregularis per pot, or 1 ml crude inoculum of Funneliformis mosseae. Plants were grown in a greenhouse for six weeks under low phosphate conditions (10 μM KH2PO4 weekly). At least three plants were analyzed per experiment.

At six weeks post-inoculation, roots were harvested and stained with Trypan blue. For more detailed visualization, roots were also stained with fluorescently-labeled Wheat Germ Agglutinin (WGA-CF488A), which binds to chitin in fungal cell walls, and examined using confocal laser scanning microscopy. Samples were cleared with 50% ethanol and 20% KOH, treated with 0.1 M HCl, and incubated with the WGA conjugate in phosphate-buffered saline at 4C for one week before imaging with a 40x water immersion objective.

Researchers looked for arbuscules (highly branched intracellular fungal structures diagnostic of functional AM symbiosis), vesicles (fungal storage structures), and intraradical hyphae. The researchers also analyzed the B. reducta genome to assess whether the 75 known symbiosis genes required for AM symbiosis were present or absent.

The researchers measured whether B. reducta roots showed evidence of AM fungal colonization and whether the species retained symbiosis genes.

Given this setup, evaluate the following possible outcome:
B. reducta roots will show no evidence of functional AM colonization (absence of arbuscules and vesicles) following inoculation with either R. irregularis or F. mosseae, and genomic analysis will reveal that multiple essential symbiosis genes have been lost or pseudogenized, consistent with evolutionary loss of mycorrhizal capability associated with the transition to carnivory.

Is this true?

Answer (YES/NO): NO